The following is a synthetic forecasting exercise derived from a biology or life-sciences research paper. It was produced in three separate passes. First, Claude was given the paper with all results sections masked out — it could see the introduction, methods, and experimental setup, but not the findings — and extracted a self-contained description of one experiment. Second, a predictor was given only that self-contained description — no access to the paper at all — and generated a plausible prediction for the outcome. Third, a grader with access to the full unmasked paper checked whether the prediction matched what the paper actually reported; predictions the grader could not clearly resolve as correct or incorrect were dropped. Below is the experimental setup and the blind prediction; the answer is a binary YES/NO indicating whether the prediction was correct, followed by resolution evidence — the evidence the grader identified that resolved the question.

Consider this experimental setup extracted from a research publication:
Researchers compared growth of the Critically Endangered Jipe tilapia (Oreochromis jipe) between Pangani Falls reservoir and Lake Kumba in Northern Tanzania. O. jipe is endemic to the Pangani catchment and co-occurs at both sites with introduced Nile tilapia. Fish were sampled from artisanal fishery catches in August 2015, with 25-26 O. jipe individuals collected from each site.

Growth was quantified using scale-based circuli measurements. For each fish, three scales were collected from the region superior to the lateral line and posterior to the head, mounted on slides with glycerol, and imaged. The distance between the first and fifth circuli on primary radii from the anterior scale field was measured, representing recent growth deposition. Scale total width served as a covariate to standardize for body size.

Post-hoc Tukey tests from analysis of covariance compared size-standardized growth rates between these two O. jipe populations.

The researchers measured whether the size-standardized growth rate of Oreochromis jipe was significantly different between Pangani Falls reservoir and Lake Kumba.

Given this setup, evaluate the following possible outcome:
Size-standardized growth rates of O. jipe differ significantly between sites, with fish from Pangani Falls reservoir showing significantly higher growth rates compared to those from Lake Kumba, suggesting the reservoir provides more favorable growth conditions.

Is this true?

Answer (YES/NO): NO